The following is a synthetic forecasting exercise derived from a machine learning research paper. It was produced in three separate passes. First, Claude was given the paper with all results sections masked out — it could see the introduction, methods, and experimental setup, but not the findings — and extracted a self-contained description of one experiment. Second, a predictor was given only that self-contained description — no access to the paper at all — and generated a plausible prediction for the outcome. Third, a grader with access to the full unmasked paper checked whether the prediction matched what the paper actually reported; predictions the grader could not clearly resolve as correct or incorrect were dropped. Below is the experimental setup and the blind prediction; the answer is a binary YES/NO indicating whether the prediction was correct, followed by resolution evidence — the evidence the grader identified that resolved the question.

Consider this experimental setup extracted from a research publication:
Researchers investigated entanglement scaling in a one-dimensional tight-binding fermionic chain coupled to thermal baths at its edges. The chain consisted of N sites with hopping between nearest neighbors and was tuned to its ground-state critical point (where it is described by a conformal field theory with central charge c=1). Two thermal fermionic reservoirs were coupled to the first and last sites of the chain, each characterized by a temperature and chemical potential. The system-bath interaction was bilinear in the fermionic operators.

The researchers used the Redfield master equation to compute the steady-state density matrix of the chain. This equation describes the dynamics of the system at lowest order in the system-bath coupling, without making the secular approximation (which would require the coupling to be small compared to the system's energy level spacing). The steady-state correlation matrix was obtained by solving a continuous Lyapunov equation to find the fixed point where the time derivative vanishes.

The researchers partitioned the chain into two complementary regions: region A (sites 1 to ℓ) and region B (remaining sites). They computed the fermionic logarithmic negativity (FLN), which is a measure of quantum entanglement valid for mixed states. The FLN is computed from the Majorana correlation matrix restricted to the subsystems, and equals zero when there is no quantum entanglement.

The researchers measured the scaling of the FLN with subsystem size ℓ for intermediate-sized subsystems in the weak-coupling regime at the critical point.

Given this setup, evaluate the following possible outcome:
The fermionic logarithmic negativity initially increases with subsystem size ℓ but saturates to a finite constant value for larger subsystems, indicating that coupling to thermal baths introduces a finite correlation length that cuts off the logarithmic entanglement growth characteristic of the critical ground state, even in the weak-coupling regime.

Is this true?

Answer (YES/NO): NO